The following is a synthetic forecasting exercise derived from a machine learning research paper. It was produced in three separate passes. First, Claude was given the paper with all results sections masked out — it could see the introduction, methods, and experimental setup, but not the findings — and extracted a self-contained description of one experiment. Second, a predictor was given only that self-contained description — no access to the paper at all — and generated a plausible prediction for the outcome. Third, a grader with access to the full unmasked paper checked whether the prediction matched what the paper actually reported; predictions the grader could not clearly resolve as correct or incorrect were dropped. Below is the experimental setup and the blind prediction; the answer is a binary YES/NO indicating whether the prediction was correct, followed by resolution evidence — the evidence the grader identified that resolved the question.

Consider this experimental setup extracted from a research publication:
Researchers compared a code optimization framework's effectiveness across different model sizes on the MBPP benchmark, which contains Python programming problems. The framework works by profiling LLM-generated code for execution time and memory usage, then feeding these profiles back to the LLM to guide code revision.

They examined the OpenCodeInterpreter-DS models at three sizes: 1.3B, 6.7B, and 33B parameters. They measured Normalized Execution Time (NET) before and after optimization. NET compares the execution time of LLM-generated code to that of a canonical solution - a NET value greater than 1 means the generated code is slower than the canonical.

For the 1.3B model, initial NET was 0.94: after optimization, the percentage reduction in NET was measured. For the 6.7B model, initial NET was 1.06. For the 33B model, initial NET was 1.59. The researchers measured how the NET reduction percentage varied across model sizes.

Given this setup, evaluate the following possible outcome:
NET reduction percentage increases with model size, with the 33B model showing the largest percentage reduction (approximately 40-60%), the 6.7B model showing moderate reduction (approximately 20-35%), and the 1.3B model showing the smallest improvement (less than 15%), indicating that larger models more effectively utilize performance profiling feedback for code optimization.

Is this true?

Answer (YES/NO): NO